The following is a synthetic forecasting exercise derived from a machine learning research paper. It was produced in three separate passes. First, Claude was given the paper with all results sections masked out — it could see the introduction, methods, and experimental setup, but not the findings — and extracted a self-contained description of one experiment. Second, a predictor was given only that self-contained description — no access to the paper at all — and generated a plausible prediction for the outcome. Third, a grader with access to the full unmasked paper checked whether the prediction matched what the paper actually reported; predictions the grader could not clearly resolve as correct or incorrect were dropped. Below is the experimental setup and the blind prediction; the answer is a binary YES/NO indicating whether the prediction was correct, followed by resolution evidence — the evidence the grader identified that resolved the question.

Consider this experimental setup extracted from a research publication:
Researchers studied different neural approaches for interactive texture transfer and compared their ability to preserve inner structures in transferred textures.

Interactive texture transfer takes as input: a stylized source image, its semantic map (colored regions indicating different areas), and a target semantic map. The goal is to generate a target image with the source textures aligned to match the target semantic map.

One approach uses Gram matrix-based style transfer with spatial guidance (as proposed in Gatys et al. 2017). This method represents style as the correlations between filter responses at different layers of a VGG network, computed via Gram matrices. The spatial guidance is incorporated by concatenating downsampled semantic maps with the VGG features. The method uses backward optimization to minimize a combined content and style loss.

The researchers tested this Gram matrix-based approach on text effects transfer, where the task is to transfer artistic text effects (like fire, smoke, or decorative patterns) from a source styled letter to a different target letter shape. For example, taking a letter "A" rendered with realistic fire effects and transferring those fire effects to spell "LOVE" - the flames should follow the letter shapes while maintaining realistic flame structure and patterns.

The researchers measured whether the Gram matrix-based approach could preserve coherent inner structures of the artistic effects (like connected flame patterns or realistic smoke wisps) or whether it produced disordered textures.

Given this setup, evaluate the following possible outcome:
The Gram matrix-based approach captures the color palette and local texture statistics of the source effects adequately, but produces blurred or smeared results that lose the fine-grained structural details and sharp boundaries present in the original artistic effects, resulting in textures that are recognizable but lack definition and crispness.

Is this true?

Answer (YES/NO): NO